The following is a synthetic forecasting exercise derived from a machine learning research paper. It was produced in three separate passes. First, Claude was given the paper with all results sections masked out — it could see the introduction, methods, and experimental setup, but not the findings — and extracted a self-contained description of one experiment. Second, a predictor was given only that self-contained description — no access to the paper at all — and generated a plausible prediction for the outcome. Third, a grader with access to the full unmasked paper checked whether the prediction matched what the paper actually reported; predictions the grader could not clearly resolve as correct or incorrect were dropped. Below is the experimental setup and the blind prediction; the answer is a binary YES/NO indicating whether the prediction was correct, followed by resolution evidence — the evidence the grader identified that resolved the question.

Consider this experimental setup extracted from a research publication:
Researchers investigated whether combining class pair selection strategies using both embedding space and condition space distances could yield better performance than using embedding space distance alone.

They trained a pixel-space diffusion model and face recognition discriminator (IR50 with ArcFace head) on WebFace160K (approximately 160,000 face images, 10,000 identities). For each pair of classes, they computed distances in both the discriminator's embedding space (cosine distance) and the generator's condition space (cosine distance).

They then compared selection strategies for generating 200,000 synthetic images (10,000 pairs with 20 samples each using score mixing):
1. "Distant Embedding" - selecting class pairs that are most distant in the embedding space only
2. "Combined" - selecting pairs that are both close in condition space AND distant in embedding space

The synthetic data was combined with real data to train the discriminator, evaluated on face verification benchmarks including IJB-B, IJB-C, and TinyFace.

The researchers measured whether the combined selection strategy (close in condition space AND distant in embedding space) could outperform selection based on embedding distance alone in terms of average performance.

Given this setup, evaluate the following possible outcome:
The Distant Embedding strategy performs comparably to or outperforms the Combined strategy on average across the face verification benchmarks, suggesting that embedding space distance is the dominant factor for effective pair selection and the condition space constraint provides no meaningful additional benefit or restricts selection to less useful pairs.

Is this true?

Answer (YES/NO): YES